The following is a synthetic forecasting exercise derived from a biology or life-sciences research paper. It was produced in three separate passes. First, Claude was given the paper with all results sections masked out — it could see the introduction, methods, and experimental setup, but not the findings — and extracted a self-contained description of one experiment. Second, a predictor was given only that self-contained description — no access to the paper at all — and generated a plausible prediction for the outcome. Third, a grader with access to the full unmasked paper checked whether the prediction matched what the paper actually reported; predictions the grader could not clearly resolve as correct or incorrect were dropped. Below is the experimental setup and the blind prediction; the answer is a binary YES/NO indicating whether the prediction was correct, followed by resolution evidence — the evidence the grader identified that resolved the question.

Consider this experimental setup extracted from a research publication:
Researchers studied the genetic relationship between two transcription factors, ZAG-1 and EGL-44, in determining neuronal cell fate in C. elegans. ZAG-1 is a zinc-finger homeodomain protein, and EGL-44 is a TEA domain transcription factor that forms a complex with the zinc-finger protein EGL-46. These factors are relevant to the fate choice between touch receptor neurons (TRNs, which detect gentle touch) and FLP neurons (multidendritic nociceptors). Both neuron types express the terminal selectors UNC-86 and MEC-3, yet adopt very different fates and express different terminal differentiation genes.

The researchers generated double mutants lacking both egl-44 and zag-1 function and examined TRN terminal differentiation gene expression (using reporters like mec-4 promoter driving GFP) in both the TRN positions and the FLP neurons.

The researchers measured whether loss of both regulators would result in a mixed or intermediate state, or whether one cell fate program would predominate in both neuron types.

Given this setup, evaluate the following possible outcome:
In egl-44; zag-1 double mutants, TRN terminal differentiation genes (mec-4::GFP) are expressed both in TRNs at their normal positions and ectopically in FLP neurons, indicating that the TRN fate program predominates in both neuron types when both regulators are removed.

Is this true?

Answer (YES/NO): YES